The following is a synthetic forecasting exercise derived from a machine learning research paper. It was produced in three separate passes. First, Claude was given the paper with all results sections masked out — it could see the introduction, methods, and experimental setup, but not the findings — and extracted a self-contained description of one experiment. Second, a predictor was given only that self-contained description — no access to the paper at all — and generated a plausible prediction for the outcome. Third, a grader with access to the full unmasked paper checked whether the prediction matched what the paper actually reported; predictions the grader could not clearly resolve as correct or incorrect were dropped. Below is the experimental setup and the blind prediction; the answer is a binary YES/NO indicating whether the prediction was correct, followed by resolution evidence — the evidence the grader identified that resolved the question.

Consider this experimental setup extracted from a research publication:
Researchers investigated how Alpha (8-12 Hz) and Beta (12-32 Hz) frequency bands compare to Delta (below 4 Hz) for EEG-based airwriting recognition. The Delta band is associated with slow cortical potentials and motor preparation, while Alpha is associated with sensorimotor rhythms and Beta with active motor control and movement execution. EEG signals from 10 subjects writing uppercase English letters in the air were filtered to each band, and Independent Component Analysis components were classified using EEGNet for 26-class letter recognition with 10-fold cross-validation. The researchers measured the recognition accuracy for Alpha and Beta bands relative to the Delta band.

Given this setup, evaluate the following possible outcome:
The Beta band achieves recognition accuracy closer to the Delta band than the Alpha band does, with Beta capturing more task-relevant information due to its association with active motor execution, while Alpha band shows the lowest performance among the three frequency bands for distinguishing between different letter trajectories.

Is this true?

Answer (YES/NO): NO